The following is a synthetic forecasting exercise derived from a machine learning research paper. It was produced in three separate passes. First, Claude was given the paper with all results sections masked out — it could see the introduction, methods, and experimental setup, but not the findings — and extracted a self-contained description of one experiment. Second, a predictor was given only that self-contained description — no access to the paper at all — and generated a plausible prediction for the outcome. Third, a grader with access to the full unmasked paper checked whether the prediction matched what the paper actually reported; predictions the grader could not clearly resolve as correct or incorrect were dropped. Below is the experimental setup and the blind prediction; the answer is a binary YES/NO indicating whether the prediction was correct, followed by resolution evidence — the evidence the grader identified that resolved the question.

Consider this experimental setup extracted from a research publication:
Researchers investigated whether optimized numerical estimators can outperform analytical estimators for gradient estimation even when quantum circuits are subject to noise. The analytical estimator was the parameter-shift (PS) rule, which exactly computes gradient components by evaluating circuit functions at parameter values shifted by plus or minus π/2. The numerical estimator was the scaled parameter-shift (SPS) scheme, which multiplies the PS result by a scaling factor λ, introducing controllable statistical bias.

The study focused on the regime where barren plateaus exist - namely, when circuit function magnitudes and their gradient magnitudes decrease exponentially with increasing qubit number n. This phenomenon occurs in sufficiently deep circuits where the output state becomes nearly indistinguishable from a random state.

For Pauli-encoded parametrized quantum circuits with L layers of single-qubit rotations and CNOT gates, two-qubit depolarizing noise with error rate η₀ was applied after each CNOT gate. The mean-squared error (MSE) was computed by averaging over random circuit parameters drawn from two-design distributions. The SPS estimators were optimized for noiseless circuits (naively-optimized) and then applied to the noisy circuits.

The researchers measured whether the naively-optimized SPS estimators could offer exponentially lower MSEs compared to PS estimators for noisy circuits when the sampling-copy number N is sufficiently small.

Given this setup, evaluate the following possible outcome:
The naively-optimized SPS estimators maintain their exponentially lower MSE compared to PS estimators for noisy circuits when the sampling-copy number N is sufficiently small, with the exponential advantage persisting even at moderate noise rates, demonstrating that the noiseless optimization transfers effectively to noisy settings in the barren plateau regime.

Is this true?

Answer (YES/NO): YES